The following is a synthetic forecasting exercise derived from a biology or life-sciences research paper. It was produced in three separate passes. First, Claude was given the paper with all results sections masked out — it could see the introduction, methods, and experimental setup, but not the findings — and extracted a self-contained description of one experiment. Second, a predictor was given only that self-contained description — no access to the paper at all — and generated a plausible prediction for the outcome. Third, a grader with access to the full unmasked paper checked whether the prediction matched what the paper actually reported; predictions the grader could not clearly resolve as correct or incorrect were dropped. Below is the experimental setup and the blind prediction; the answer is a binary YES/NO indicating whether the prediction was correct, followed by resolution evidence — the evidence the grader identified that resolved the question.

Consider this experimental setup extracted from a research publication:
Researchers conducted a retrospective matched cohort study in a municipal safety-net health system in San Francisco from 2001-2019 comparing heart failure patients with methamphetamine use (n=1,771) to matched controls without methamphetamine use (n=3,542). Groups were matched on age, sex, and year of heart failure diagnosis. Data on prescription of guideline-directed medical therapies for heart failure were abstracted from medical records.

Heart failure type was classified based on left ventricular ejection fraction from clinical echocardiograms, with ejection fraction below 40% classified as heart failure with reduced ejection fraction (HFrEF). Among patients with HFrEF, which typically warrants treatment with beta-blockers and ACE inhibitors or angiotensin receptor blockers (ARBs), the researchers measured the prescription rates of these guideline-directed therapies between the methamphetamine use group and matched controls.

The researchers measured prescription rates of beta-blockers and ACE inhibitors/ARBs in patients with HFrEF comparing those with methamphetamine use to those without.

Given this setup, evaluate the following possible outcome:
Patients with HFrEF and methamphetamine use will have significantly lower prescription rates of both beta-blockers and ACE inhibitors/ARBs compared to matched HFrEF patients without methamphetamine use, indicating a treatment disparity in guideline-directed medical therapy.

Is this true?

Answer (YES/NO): NO